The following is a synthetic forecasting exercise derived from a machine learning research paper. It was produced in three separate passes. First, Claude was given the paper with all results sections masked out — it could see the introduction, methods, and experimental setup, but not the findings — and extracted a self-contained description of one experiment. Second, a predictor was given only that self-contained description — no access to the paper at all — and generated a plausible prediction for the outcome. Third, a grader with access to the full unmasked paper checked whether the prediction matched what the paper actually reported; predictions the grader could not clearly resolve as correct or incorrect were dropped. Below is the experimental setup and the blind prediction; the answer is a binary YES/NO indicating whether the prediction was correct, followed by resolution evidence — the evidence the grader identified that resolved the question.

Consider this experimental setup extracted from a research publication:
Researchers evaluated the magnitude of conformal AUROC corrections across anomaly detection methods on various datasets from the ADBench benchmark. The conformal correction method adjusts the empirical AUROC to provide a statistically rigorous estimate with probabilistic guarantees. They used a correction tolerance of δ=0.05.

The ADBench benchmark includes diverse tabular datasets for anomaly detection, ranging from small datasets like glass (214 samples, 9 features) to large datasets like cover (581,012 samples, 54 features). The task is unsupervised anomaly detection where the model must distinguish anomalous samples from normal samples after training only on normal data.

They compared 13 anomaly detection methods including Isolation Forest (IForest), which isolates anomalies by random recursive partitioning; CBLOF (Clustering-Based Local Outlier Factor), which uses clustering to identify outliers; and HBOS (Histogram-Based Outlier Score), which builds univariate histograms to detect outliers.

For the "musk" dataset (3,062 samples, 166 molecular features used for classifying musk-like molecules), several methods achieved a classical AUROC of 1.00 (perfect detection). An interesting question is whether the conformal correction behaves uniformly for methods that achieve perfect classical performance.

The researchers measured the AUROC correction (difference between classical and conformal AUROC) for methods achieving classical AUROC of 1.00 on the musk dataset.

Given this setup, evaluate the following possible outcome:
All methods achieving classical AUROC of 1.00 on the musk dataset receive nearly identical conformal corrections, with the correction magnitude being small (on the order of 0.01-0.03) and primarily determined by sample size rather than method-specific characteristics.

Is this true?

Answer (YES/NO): NO